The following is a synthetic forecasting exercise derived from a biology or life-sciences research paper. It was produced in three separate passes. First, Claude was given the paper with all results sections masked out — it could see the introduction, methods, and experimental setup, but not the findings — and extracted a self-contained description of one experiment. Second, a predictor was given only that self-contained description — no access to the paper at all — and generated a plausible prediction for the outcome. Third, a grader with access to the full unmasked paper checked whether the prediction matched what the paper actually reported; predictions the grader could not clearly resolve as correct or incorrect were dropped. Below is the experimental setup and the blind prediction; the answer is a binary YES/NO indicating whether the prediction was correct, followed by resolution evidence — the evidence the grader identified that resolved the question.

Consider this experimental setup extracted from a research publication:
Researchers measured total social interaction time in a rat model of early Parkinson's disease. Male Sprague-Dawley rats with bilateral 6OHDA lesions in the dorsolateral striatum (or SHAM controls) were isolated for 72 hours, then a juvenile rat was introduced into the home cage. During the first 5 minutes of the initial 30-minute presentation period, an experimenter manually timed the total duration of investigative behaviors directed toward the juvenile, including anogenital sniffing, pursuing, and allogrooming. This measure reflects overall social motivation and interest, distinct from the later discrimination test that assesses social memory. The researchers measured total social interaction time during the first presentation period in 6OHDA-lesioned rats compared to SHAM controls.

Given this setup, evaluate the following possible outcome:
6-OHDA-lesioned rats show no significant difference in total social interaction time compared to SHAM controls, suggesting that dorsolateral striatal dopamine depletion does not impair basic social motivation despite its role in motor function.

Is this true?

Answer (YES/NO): NO